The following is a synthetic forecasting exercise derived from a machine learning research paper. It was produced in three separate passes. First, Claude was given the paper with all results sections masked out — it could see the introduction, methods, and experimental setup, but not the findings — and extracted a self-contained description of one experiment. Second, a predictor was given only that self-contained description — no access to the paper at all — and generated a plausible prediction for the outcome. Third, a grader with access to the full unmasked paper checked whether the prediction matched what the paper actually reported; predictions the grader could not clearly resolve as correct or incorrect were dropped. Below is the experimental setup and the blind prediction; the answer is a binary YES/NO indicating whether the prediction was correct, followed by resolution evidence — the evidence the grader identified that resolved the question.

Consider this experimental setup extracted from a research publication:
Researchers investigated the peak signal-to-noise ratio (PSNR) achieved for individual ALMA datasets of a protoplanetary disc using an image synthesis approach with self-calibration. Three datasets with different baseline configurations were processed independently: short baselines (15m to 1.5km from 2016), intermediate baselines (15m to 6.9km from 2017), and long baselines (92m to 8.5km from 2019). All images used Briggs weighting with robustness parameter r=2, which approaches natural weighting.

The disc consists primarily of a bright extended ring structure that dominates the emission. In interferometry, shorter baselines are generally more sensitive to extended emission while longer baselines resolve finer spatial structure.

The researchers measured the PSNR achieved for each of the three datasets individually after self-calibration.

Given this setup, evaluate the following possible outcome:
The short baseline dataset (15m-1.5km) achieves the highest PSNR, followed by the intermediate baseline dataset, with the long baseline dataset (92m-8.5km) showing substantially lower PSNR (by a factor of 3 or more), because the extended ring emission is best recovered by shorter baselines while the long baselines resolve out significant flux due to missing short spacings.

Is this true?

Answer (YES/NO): YES